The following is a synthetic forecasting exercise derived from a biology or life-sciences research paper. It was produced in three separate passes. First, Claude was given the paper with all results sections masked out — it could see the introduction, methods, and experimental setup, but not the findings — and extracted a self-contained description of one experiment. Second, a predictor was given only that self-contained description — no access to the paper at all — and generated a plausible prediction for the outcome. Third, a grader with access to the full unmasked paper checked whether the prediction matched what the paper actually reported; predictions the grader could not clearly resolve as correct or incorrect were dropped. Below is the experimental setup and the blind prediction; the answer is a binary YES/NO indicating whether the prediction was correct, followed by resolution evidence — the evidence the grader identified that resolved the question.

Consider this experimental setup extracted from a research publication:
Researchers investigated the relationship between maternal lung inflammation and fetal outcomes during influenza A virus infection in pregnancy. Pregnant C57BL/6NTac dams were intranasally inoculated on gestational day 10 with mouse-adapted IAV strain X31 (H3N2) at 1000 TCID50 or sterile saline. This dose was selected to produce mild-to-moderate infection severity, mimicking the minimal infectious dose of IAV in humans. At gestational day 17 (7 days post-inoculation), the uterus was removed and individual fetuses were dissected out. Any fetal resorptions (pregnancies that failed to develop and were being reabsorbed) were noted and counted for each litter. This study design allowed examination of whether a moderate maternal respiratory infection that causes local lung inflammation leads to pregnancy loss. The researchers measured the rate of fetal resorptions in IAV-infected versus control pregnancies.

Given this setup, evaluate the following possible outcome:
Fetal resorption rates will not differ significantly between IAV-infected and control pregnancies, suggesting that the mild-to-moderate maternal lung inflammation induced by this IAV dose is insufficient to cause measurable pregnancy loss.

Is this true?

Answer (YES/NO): YES